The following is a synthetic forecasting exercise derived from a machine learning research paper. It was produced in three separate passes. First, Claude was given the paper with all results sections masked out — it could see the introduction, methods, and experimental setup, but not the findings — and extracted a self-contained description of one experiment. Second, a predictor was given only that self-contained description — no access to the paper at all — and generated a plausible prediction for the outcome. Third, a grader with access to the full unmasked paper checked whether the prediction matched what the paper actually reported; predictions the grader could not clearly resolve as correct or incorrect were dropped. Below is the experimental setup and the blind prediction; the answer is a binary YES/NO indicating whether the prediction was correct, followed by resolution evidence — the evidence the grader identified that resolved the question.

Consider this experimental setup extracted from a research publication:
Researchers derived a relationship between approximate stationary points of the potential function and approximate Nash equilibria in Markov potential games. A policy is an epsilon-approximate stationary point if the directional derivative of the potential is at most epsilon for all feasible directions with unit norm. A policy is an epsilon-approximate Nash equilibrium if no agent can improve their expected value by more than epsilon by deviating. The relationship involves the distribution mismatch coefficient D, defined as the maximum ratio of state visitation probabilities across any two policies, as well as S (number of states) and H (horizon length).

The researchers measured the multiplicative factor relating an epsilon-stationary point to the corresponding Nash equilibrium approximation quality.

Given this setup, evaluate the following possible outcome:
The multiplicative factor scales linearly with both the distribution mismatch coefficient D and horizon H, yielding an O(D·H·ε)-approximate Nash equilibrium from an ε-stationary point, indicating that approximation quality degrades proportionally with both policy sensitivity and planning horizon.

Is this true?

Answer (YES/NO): NO